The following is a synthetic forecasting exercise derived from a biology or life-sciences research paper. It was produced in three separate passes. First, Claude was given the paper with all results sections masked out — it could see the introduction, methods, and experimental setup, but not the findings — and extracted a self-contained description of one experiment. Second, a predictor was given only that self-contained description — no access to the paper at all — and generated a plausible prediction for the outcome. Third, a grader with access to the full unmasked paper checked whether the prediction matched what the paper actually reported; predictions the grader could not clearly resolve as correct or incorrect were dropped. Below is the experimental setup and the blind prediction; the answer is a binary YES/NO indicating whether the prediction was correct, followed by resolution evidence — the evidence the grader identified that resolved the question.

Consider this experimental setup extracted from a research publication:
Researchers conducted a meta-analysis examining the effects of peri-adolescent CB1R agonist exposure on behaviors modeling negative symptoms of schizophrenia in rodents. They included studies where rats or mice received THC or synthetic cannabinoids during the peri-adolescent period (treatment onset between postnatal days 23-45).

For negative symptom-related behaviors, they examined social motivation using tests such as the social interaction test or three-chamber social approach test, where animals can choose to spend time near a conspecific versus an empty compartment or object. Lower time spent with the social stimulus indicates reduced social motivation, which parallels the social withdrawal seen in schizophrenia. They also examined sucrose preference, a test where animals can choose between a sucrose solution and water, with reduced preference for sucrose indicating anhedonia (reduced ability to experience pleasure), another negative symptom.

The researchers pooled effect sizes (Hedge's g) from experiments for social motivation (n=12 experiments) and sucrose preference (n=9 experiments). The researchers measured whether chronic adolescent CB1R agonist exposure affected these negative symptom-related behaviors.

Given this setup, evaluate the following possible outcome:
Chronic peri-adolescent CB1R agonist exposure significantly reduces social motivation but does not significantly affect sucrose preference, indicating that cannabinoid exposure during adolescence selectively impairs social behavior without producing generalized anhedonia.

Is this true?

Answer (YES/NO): YES